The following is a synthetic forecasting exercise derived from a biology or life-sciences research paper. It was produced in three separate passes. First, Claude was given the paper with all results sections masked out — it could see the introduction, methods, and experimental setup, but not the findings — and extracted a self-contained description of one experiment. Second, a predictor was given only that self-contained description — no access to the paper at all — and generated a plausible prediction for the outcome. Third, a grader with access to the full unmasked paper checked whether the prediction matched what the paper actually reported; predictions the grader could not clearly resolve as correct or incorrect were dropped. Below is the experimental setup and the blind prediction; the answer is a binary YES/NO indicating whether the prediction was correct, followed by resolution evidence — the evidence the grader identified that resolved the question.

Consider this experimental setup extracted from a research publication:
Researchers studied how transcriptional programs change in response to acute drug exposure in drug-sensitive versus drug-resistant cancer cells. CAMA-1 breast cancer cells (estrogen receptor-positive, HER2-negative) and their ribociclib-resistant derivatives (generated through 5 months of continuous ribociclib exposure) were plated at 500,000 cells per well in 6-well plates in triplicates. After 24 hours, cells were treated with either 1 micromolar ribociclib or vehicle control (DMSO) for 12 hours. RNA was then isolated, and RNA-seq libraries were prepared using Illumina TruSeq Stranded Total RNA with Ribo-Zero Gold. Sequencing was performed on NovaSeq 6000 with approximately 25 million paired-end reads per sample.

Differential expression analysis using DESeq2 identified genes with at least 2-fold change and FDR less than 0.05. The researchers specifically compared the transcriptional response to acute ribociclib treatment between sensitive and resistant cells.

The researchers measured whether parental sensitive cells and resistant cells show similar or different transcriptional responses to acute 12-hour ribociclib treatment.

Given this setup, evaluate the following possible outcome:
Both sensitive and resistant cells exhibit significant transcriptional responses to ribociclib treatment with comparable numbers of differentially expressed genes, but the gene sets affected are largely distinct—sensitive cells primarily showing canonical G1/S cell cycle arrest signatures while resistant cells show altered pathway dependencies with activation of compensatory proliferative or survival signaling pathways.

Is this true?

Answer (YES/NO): NO